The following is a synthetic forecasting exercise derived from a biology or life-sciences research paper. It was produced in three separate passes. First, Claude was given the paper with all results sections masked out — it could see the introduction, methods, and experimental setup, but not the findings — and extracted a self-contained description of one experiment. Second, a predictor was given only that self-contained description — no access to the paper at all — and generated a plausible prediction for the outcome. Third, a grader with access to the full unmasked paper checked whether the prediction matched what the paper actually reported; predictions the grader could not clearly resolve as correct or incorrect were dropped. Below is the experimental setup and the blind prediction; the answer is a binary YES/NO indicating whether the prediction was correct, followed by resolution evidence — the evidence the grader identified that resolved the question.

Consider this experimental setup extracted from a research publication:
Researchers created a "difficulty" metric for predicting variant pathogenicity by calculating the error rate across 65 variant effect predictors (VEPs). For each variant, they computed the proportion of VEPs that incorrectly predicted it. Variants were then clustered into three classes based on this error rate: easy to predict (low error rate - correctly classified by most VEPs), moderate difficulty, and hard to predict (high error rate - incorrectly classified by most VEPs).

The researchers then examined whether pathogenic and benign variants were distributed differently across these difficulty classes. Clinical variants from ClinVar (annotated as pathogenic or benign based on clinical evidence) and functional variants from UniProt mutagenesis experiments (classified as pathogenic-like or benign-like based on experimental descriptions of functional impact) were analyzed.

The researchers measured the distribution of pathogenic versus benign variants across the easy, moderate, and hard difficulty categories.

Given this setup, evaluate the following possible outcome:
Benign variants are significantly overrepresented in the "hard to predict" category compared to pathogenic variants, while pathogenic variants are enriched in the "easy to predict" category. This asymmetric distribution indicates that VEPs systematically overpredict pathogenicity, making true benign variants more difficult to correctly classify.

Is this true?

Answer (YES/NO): NO